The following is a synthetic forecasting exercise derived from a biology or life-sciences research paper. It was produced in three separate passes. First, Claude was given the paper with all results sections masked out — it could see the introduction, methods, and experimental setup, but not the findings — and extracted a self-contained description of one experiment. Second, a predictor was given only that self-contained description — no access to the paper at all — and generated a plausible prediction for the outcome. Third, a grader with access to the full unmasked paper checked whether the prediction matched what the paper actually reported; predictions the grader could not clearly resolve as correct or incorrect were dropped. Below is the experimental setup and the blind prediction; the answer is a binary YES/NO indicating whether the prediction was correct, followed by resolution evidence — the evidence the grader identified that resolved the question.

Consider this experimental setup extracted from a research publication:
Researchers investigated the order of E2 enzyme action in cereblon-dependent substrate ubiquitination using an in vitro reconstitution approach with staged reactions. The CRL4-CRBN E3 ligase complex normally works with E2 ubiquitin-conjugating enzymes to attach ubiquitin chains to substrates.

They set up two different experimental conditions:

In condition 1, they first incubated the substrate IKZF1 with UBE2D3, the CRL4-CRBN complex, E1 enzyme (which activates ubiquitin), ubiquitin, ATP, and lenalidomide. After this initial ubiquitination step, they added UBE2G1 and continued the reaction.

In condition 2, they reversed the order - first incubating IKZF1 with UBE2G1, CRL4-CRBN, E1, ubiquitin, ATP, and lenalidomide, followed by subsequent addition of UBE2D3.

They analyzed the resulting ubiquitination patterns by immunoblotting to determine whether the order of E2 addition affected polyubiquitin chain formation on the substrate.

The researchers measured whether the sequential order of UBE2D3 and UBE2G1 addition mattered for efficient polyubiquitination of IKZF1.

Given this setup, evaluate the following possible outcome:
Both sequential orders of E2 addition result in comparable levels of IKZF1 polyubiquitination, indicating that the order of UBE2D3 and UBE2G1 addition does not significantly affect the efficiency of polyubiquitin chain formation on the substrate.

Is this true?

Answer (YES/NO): NO